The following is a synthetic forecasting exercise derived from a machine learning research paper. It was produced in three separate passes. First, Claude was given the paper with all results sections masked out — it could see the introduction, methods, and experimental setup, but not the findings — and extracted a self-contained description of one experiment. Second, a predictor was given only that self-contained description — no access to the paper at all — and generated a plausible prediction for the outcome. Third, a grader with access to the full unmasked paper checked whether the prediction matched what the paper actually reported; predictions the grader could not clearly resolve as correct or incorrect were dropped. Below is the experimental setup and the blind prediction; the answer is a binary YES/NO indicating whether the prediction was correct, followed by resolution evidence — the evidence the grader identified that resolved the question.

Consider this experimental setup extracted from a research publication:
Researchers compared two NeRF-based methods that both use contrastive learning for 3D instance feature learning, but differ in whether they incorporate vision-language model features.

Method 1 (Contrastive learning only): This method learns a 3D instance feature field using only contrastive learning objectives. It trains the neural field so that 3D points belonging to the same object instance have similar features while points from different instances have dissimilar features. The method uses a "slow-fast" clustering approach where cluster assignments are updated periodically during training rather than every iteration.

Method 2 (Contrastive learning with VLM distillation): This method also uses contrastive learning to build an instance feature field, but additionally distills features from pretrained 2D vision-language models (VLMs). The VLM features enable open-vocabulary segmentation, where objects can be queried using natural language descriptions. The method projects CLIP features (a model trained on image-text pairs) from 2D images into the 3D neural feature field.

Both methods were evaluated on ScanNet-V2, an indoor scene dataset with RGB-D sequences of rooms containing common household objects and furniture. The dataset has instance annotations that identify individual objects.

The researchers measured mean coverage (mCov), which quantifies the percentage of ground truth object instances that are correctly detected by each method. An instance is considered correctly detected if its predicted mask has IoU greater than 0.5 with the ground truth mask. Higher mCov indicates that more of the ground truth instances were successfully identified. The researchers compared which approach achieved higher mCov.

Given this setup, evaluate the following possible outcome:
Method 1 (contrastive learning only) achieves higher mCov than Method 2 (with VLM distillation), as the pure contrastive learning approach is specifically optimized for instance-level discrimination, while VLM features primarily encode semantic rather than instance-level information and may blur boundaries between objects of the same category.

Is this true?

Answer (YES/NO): NO